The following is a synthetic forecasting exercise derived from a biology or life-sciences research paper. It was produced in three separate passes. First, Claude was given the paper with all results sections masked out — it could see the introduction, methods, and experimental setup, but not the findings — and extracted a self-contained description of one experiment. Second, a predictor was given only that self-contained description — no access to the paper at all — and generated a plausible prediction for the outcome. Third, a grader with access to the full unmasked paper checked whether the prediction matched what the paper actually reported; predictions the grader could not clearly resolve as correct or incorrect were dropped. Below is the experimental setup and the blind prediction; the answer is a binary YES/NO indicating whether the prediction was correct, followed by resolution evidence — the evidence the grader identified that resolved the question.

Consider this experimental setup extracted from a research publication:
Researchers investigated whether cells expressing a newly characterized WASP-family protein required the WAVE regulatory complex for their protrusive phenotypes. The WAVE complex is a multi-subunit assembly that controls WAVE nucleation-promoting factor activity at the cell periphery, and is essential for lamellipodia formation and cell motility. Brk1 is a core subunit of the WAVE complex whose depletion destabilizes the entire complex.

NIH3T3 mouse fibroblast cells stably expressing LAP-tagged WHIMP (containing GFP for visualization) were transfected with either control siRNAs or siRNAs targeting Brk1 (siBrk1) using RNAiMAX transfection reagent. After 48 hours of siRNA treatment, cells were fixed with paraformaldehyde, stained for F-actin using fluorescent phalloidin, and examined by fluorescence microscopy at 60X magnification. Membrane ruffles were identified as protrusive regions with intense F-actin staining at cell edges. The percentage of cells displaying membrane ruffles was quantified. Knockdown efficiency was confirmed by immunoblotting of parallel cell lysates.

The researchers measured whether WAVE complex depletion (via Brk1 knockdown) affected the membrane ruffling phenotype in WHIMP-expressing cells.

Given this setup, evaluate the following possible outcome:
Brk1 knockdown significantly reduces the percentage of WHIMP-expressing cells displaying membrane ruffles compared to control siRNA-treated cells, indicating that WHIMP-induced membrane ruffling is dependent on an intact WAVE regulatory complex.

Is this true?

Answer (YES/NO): NO